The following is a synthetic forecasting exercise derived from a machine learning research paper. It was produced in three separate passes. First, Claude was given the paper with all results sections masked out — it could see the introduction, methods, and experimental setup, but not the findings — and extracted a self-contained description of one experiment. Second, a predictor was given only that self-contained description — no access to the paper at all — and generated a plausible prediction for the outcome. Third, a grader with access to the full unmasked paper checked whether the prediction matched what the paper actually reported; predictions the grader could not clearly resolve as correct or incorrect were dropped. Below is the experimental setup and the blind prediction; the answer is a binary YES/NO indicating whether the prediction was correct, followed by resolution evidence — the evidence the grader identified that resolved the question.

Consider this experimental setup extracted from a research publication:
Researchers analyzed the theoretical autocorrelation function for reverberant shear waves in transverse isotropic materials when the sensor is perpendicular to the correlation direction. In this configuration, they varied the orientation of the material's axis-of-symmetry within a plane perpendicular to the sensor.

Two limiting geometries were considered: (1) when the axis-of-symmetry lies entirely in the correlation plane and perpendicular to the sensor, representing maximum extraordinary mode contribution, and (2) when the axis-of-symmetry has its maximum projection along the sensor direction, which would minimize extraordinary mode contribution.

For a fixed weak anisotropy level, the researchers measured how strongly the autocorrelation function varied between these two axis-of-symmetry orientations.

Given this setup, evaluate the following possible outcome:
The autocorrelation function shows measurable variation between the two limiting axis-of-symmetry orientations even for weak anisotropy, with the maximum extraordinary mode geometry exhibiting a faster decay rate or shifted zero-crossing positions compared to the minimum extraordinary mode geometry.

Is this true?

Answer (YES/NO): YES